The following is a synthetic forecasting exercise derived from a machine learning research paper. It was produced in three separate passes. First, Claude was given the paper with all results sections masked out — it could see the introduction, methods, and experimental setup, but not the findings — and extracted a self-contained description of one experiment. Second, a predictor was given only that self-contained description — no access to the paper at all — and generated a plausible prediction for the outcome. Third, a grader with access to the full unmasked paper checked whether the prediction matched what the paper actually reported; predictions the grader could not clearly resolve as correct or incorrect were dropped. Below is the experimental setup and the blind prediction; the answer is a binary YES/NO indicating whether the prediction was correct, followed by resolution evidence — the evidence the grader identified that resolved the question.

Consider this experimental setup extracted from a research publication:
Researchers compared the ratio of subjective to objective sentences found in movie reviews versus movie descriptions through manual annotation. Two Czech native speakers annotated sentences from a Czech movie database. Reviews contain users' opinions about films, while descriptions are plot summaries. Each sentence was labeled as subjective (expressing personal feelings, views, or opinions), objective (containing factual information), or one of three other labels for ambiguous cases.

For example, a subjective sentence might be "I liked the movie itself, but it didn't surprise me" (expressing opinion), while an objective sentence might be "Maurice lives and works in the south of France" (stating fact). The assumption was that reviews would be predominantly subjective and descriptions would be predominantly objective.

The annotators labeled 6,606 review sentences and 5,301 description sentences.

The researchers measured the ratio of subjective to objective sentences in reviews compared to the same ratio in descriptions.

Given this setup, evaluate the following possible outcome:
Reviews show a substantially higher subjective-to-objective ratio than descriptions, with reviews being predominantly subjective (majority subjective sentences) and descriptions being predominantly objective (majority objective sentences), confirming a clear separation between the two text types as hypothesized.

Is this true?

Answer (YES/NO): YES